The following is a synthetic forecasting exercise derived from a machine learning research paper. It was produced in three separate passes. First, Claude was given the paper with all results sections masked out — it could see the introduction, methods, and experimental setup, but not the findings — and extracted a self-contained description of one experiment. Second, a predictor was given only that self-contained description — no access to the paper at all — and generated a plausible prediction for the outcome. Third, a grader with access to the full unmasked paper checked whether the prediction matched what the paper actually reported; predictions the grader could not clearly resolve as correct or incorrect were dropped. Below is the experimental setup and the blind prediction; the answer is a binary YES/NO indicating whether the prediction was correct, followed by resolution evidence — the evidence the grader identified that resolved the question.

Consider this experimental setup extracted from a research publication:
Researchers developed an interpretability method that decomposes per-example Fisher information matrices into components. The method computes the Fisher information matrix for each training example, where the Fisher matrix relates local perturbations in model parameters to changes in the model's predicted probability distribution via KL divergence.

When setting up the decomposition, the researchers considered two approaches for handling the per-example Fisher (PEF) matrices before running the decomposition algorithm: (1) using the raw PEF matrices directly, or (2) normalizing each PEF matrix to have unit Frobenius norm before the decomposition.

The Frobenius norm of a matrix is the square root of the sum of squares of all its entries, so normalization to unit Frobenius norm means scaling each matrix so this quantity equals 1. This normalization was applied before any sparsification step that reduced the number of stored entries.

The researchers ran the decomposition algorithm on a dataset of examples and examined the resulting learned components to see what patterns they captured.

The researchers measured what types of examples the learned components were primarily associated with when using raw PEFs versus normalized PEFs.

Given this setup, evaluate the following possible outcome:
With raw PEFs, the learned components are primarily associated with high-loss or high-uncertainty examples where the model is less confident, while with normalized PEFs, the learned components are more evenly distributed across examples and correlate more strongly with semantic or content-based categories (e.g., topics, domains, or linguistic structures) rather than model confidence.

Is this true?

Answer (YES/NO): NO